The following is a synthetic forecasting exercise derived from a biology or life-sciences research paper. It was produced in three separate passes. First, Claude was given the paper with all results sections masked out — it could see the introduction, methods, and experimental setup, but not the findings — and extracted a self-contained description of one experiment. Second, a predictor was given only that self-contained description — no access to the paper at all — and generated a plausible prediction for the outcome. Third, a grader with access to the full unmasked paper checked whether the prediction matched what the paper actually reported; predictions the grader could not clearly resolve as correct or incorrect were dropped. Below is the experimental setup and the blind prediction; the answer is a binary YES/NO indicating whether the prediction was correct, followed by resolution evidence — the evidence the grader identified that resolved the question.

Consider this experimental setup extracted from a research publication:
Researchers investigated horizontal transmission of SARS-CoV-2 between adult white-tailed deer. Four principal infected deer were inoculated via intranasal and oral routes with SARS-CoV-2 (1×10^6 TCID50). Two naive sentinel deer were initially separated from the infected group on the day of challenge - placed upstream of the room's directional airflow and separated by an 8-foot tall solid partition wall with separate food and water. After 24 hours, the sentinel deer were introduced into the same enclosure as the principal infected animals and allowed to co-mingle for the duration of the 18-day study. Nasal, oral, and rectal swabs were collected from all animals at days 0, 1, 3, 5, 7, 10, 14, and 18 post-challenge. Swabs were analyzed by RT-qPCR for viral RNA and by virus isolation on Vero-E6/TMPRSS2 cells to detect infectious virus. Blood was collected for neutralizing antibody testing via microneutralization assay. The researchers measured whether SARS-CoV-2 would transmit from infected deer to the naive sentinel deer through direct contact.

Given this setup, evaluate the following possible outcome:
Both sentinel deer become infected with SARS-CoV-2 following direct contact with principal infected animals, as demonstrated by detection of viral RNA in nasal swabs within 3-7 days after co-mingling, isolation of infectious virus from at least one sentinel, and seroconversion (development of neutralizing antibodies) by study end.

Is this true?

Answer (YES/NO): YES